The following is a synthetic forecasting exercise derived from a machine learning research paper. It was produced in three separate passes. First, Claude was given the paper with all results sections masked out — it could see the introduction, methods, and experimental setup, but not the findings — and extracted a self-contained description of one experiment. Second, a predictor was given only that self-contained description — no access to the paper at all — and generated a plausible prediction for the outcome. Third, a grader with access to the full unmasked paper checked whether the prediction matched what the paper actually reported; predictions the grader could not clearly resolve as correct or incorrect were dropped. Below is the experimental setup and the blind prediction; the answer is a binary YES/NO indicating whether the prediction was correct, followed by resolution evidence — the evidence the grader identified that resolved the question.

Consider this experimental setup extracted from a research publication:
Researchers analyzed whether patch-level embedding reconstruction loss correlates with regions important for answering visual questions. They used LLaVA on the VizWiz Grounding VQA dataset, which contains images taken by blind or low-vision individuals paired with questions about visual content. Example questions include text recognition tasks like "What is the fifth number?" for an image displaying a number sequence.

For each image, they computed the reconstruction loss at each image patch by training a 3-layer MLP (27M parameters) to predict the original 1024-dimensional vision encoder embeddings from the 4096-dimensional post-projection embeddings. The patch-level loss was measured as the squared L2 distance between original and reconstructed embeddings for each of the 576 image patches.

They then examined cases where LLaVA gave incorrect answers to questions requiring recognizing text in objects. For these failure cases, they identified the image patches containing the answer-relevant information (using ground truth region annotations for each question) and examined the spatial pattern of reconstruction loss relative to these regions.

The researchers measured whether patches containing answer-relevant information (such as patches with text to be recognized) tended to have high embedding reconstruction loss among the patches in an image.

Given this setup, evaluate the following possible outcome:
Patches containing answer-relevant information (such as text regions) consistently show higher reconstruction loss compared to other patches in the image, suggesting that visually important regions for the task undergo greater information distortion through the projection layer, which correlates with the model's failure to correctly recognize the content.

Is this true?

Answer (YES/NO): NO